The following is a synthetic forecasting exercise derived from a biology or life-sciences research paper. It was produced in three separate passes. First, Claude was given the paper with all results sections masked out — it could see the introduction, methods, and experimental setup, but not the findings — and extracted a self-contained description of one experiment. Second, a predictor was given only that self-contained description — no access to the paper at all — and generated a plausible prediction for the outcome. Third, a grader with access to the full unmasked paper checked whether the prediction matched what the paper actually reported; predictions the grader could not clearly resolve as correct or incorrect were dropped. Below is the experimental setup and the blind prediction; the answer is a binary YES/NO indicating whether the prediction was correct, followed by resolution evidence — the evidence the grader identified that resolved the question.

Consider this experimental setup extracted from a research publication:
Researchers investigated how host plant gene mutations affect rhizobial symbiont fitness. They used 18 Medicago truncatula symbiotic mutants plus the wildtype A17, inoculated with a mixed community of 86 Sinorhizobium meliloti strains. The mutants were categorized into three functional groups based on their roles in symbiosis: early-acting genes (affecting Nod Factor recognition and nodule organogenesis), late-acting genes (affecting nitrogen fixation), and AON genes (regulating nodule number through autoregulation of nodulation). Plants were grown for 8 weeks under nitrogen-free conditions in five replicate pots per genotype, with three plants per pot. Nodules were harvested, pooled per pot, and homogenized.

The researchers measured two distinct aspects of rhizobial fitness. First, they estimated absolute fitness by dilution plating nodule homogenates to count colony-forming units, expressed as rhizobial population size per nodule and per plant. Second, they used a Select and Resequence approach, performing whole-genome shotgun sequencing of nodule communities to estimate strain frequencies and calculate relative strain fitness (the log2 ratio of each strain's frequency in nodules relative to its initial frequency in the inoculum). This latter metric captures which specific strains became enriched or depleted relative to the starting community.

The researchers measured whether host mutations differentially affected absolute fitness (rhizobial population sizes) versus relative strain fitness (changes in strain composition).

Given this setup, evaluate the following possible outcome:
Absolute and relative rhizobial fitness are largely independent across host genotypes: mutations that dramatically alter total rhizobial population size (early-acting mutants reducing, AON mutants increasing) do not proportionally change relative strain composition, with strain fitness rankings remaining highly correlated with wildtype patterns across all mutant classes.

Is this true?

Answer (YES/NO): NO